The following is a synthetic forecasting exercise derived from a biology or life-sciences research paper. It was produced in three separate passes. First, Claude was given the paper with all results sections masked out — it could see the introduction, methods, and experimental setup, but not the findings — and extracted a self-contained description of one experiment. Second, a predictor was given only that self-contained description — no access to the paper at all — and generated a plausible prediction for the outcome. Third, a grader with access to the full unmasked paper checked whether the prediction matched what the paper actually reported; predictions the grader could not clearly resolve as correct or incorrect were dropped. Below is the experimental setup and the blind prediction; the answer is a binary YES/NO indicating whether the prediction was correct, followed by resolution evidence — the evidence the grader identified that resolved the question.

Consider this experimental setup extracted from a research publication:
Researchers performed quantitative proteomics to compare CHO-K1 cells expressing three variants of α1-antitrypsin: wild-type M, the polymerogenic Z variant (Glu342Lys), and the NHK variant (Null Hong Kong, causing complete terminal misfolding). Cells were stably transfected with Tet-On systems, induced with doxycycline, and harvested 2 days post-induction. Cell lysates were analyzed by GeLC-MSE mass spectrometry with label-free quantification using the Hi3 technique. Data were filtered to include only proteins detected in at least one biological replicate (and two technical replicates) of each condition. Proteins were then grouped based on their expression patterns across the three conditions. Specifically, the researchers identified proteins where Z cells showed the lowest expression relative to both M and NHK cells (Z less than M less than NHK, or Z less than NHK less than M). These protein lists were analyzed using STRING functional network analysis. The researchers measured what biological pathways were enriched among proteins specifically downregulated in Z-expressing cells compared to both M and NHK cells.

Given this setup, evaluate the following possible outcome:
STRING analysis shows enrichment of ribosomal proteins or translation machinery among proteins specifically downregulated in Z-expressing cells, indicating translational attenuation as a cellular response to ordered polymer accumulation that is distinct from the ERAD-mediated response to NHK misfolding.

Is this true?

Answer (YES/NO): NO